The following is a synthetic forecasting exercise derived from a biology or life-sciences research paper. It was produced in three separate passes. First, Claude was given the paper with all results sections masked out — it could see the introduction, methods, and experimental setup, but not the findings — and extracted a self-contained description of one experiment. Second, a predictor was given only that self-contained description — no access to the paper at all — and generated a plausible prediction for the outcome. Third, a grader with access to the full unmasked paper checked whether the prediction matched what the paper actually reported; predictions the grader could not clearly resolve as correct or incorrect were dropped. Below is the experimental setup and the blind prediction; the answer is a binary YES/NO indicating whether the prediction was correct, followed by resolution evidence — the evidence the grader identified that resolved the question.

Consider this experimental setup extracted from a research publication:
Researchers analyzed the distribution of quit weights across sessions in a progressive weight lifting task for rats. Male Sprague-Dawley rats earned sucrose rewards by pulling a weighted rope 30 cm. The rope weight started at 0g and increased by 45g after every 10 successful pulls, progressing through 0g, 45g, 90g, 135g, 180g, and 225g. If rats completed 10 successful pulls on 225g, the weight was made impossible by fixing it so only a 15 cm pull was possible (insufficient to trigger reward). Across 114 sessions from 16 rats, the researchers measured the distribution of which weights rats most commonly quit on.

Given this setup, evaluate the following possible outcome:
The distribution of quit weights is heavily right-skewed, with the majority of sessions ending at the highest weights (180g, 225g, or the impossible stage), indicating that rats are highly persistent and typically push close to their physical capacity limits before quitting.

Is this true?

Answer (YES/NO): NO